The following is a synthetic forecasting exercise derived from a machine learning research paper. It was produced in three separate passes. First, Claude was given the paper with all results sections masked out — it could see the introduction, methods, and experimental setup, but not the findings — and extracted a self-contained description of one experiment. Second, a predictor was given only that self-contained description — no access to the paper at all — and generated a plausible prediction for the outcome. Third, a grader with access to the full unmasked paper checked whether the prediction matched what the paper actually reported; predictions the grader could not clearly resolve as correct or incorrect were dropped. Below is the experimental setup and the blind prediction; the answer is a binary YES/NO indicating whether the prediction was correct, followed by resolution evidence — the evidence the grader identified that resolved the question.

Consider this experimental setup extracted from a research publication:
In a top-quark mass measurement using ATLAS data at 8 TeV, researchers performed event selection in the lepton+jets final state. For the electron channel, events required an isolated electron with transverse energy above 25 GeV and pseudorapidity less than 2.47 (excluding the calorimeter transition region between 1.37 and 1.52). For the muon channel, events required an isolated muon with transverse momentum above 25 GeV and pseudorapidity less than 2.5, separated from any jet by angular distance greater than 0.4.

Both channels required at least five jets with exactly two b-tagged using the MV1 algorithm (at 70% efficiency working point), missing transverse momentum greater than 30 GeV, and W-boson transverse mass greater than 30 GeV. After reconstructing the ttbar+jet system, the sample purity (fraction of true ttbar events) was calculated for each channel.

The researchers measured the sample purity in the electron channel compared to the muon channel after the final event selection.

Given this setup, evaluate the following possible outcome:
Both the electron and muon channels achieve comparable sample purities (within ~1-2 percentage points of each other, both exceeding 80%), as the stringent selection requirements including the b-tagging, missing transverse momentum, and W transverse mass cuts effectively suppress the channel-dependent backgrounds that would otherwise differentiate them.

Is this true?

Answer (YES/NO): YES